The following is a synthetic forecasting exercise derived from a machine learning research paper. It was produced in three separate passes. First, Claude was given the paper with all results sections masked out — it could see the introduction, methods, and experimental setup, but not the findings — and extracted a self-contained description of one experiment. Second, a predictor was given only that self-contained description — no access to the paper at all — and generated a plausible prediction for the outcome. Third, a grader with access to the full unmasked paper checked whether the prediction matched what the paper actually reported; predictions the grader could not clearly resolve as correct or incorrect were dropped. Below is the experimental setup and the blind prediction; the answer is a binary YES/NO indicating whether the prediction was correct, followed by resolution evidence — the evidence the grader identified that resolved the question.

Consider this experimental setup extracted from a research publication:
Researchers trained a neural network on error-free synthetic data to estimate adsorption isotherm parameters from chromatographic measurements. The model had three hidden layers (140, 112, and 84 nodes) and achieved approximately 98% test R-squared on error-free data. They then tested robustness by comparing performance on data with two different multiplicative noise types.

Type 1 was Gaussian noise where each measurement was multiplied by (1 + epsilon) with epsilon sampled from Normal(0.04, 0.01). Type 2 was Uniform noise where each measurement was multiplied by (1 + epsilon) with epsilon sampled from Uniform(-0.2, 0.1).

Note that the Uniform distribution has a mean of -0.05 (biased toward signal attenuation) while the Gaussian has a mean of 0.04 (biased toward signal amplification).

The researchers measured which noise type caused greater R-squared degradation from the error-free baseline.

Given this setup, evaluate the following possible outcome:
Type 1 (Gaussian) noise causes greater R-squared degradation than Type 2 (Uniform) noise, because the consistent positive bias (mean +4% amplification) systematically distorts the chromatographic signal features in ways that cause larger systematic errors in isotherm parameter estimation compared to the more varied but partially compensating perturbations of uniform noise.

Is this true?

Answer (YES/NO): NO